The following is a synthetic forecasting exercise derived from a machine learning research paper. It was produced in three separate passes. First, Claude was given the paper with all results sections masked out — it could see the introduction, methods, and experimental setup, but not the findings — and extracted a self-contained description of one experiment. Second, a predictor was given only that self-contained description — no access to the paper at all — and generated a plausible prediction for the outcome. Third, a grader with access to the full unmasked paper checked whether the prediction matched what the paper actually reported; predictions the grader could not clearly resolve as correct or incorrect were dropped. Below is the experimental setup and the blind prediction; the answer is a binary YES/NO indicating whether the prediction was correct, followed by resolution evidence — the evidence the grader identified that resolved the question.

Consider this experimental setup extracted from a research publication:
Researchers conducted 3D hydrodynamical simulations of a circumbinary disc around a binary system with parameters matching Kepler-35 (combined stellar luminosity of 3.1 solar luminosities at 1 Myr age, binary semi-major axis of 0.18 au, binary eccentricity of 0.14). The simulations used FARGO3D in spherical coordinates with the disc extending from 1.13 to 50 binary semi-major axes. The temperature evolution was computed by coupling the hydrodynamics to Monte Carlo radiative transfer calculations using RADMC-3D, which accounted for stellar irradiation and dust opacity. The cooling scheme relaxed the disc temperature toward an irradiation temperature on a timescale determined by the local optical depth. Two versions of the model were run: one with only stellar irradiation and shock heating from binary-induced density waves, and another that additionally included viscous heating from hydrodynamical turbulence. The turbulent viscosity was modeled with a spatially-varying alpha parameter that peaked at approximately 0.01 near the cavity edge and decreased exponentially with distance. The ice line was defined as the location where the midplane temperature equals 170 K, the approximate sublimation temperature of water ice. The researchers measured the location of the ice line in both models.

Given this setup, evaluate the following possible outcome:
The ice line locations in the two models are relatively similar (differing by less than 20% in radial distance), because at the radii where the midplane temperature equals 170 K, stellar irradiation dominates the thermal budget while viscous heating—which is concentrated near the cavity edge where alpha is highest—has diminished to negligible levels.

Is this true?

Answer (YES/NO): NO